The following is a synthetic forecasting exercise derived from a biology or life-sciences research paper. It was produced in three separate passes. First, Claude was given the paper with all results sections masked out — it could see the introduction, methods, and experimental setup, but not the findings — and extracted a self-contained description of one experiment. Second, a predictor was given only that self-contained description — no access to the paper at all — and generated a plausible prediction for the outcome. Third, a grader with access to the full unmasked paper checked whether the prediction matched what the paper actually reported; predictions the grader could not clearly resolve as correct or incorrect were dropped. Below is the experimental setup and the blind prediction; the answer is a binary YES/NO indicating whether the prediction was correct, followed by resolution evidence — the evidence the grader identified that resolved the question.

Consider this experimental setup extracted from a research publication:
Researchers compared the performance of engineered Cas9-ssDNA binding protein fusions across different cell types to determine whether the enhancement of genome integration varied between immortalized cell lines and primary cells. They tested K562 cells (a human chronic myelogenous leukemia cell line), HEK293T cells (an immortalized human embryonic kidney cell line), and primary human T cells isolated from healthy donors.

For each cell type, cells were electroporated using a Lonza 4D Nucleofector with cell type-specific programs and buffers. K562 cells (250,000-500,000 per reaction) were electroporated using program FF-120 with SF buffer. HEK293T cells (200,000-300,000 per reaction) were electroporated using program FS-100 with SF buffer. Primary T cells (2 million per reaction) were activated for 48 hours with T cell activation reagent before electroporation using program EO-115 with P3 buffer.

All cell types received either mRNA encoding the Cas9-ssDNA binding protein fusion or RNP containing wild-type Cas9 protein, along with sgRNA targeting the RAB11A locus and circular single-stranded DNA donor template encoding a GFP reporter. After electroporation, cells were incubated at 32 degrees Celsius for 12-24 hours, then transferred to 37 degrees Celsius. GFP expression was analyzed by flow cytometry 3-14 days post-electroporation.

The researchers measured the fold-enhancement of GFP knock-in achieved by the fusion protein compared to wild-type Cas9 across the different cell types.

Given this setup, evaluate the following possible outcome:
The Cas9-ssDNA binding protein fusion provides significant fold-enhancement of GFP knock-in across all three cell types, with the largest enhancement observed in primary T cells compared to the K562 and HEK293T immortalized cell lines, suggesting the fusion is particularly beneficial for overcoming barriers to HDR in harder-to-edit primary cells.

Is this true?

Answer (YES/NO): YES